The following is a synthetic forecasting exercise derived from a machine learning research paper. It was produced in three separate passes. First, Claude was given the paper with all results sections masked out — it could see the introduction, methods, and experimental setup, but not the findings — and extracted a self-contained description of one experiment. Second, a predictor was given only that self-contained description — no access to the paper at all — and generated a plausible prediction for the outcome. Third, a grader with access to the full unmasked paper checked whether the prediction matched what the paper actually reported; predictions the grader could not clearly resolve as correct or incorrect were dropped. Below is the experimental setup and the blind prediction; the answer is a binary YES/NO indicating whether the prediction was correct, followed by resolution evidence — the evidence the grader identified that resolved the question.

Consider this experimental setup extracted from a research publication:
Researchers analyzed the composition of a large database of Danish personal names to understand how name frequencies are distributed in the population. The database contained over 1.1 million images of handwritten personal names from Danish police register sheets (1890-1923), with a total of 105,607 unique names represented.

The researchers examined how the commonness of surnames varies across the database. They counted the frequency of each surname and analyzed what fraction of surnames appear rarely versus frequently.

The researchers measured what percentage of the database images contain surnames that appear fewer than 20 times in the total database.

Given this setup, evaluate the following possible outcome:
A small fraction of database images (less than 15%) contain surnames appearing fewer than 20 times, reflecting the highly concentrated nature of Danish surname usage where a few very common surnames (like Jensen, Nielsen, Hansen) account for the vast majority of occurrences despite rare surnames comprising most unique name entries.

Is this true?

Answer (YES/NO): YES